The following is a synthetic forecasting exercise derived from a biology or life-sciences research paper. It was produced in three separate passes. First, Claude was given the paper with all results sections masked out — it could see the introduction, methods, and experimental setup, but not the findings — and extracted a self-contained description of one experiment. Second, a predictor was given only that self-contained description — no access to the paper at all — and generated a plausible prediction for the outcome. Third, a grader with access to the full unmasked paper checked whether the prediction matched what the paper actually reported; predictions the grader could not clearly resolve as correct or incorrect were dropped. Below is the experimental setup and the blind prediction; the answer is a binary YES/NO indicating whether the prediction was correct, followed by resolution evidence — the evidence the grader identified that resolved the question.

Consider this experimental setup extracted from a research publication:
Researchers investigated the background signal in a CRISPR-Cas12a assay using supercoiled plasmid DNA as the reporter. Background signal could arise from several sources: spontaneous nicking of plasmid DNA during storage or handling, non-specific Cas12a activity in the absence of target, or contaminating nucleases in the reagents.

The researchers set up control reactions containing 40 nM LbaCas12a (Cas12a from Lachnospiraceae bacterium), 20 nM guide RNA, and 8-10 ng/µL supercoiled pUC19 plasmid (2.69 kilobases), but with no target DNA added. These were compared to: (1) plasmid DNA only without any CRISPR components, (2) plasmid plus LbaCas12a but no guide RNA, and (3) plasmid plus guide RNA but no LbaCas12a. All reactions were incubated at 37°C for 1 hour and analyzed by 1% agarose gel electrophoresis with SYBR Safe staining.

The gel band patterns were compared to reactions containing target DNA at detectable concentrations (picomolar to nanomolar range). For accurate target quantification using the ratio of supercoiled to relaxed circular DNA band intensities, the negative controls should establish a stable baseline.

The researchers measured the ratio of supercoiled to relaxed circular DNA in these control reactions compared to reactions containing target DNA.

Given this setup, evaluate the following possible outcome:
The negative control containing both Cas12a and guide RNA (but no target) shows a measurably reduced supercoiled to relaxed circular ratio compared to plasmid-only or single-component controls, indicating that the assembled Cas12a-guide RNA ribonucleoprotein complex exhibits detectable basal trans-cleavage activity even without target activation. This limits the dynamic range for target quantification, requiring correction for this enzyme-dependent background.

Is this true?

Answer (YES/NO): NO